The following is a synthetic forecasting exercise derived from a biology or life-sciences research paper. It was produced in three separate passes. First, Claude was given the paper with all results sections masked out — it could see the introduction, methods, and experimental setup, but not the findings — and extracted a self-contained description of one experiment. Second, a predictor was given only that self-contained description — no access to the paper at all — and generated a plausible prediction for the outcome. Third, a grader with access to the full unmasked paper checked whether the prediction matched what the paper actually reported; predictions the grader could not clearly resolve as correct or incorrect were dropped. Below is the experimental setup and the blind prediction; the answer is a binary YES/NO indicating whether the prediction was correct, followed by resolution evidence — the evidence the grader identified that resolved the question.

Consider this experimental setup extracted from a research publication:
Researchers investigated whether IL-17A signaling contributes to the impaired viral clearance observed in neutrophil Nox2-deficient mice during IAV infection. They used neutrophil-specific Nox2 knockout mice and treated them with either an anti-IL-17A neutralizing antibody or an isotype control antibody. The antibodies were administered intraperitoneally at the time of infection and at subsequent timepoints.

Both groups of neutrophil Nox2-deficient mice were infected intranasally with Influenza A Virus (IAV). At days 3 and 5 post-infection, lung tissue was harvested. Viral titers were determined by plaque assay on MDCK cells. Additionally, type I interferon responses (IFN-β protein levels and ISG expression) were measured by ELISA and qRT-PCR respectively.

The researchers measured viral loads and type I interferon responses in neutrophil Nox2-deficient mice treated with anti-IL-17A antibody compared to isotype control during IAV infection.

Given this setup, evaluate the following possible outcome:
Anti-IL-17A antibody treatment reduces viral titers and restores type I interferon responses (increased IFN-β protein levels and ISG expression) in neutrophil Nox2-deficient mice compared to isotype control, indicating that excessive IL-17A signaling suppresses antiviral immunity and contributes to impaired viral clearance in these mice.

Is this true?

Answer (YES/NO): NO